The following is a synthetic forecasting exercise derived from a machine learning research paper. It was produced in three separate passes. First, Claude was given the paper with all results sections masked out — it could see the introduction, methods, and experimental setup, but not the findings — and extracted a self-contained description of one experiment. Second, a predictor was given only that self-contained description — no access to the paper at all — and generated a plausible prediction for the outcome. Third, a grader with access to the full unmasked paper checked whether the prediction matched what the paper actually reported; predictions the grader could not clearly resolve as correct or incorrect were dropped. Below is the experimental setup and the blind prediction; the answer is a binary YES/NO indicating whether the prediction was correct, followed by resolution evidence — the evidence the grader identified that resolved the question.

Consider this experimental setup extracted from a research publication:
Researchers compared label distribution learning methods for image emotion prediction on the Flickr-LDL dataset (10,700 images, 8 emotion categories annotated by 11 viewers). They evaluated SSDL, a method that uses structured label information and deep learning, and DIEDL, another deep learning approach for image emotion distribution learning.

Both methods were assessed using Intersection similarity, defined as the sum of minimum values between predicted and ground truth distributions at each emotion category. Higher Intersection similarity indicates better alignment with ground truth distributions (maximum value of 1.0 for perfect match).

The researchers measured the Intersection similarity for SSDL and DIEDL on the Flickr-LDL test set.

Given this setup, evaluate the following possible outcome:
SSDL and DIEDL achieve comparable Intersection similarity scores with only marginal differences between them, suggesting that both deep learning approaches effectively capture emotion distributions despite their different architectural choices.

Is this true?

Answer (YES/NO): YES